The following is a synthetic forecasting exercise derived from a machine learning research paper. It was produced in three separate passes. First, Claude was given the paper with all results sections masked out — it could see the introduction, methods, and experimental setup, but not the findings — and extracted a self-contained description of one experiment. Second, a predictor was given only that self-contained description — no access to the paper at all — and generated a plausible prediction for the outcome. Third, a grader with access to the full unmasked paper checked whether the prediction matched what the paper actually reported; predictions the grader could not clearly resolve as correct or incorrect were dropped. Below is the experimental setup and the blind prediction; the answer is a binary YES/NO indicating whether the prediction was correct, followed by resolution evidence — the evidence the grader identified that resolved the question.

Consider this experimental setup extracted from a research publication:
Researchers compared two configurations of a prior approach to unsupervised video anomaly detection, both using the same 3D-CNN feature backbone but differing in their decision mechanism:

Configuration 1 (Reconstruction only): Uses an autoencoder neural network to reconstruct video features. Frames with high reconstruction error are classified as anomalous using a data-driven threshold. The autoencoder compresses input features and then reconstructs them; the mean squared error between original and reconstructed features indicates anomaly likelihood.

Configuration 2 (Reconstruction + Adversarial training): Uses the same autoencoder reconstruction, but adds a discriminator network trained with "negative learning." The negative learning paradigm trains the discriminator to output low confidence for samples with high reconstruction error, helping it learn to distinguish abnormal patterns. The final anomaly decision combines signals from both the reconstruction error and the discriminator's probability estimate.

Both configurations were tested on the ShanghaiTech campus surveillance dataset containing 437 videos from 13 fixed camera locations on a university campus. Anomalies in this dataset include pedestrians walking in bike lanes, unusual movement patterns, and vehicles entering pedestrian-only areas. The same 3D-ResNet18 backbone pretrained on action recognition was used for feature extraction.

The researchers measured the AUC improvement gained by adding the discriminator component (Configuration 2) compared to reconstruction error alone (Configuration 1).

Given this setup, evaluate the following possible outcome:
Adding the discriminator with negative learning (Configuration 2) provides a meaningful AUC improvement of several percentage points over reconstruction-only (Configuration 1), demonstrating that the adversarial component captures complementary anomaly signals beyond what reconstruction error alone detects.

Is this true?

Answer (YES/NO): NO